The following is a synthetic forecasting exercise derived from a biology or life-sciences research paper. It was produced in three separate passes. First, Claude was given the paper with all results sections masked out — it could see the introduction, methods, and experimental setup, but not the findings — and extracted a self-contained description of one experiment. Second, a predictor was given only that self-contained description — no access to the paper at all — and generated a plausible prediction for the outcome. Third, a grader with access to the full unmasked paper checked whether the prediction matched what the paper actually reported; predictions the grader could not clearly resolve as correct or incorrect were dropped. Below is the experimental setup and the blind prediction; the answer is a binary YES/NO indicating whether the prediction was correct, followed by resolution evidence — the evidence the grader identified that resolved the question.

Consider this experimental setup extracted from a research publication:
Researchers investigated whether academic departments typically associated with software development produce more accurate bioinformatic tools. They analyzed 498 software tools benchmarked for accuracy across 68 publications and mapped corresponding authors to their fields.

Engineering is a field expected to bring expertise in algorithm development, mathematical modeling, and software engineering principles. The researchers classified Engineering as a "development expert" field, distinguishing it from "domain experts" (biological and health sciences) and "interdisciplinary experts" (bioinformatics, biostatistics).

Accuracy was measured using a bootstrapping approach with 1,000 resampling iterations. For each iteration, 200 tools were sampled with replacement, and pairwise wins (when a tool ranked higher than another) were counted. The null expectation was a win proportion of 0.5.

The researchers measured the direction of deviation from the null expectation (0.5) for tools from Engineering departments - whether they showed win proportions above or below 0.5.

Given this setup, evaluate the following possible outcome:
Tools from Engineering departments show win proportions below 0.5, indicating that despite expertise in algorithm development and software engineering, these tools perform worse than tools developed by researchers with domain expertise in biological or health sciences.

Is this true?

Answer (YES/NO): YES